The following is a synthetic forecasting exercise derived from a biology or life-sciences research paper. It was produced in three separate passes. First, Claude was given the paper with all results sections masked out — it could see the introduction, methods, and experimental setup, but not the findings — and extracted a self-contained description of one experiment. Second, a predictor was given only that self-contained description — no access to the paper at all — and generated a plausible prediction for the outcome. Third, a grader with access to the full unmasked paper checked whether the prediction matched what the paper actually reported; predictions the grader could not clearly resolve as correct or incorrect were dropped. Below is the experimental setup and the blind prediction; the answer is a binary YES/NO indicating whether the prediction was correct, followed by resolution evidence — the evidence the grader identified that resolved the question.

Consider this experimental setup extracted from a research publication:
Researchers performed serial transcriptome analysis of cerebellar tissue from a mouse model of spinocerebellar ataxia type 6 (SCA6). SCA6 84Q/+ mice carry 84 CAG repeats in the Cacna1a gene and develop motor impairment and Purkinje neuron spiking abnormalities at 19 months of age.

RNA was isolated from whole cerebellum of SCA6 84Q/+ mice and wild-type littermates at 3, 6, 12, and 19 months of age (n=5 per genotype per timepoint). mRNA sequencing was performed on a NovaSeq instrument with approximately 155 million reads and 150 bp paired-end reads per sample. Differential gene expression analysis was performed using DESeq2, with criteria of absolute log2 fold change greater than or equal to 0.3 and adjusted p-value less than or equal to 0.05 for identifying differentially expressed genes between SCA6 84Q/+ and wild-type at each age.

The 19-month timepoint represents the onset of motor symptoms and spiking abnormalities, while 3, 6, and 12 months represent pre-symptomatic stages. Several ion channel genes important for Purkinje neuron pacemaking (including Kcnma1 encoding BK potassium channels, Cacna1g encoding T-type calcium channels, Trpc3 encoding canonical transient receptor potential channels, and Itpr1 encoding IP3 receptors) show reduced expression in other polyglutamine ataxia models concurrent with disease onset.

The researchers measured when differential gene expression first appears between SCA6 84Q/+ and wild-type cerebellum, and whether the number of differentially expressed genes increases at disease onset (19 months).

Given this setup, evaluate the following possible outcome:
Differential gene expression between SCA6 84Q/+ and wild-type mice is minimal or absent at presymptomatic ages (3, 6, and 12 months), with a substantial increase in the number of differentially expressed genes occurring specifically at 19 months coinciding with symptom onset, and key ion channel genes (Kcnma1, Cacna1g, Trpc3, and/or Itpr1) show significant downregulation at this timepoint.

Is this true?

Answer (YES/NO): NO